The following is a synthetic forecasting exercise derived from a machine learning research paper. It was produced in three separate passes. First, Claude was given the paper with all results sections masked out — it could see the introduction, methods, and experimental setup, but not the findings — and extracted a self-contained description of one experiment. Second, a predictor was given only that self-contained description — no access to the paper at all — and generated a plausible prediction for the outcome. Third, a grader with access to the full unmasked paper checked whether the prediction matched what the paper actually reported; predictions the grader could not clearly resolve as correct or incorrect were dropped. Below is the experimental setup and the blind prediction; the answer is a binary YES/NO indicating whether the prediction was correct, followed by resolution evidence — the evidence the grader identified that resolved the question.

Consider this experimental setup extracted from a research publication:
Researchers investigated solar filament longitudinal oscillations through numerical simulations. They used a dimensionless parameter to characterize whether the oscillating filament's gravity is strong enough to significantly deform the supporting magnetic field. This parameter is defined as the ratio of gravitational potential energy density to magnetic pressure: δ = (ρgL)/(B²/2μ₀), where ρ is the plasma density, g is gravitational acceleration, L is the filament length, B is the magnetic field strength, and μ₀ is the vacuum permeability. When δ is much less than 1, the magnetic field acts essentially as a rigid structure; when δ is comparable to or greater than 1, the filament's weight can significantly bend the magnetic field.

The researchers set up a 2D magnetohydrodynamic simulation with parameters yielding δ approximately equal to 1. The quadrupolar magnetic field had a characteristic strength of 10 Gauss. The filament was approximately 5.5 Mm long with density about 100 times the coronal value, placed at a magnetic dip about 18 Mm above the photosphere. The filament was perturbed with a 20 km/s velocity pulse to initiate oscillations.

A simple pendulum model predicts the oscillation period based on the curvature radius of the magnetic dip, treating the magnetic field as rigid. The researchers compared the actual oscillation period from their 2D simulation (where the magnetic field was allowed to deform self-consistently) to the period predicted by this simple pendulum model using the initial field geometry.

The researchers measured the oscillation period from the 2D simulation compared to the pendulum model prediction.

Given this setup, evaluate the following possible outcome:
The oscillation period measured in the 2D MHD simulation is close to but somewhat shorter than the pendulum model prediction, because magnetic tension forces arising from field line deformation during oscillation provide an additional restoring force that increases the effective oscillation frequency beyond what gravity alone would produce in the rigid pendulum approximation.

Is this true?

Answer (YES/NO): NO